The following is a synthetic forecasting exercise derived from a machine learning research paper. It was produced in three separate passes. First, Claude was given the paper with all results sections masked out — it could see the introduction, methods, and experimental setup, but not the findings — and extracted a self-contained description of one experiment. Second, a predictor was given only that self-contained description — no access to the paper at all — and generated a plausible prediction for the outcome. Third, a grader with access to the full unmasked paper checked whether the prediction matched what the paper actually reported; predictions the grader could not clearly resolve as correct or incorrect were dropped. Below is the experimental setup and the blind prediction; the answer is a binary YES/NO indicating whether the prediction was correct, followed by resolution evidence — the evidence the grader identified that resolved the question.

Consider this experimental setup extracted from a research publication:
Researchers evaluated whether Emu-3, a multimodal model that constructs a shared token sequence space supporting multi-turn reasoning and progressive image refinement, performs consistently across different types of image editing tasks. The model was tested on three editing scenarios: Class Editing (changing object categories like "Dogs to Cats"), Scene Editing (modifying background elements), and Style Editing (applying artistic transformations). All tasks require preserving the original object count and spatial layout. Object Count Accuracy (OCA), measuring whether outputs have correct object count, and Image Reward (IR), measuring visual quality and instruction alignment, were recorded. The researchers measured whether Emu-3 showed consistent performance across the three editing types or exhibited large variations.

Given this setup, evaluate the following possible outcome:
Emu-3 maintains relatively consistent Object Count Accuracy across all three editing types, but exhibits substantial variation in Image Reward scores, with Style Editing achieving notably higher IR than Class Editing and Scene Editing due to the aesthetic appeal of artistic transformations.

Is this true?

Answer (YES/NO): NO